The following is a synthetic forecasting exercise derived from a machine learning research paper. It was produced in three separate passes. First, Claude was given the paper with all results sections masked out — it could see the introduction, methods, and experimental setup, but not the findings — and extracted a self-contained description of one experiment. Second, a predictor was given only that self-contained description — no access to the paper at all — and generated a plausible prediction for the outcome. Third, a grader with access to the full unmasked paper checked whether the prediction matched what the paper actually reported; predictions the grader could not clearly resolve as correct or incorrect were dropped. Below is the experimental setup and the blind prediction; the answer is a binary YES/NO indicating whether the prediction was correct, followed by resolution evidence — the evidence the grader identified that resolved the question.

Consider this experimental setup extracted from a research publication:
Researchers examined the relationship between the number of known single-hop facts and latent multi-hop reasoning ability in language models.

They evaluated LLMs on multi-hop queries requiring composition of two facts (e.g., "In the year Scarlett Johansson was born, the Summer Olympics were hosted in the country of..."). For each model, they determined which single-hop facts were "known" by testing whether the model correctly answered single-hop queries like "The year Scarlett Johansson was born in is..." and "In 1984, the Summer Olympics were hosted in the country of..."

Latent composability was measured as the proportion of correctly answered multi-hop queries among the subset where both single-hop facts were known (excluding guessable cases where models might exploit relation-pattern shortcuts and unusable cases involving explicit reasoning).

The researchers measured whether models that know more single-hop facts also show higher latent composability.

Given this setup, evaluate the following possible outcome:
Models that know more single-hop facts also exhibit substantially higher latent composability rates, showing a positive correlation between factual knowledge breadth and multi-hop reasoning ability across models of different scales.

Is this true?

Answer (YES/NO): NO